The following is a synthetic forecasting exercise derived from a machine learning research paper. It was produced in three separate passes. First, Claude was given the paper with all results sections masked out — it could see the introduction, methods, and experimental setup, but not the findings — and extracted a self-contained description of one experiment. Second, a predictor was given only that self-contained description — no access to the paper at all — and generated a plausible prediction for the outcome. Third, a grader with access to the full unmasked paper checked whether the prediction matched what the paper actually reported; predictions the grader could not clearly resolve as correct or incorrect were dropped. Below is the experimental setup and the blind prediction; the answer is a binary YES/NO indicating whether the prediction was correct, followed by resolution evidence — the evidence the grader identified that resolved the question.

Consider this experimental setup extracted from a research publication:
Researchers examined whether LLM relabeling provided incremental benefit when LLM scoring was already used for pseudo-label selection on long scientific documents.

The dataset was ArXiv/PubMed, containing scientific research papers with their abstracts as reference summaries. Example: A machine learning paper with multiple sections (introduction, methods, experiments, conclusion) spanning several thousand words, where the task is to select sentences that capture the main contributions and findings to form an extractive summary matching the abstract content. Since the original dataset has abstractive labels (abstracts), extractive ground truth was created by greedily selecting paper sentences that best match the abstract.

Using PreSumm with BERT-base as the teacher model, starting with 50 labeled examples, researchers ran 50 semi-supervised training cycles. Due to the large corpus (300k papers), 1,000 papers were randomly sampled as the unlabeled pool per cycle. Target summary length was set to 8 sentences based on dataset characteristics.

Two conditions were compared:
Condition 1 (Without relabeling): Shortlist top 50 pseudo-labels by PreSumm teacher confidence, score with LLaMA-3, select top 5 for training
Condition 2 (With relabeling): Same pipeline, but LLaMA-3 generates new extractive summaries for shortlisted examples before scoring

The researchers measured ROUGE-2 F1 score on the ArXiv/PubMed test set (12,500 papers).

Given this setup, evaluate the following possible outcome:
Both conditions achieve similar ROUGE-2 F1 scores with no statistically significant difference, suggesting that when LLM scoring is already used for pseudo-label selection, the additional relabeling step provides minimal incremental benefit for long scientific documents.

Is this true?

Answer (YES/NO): NO